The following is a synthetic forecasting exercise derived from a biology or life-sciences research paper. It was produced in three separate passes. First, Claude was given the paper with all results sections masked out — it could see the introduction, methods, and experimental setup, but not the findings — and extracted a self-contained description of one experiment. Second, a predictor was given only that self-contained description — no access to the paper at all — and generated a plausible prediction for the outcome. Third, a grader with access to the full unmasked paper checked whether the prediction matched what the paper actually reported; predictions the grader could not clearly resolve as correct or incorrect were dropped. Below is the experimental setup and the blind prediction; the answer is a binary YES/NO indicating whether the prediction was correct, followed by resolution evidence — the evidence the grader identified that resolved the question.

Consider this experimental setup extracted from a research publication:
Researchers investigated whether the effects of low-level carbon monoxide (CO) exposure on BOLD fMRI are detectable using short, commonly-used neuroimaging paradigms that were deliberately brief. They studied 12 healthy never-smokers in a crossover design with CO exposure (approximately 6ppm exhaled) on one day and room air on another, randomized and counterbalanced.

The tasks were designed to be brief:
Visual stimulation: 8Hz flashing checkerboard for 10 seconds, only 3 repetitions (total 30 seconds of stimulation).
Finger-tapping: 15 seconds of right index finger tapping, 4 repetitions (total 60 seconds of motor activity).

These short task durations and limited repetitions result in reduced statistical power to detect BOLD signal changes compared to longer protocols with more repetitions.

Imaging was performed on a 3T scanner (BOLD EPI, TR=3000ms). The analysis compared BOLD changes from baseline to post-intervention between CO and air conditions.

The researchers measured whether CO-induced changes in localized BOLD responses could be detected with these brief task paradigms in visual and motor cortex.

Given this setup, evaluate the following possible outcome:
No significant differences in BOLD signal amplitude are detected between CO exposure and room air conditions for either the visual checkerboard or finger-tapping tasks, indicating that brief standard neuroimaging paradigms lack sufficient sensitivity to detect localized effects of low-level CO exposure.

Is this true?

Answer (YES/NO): NO